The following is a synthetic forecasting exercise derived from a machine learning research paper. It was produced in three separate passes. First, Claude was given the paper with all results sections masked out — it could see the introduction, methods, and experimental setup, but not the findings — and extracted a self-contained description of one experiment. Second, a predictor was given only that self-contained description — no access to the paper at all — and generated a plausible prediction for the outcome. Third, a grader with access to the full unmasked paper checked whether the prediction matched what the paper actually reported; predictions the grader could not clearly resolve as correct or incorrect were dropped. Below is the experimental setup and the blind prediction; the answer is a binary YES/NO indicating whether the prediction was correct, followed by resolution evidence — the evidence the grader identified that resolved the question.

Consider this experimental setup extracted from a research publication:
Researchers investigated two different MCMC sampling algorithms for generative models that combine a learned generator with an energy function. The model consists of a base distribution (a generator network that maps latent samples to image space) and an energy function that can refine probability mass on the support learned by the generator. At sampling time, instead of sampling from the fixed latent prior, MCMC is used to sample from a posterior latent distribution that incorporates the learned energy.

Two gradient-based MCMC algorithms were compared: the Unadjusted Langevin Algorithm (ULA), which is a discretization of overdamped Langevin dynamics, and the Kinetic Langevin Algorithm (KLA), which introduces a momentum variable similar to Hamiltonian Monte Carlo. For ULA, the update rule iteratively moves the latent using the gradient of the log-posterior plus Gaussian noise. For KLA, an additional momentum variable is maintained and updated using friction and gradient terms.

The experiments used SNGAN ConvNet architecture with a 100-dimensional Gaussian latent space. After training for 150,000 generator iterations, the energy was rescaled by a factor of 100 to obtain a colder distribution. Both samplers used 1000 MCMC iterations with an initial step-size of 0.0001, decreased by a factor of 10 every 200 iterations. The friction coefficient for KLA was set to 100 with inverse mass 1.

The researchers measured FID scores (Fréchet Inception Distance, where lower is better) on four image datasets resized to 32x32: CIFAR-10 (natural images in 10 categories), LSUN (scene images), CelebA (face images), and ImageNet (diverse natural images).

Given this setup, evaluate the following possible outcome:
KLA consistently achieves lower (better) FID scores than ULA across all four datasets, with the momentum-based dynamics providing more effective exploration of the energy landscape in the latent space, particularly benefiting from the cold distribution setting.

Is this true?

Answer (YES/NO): NO